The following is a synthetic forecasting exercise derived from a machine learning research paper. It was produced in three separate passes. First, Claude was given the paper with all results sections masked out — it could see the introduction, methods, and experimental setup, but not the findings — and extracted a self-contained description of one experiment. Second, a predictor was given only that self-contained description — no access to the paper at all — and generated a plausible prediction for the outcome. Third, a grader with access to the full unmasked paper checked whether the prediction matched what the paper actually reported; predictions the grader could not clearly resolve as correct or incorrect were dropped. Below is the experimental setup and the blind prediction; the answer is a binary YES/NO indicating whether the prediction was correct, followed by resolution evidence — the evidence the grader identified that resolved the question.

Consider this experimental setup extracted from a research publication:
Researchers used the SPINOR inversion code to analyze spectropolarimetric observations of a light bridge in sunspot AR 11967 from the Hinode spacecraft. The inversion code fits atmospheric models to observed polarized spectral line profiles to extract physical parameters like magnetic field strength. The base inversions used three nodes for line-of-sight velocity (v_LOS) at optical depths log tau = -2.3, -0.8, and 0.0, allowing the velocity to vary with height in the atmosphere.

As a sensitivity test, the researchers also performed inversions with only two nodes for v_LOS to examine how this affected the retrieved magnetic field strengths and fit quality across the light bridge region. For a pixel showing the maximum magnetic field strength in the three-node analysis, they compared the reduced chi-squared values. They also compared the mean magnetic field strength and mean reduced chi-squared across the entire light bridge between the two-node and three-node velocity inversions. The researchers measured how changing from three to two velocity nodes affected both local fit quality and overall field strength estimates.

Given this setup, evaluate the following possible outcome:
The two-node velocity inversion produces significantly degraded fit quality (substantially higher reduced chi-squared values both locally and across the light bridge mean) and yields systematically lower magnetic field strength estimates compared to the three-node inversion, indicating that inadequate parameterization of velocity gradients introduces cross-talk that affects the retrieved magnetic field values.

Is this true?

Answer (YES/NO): NO